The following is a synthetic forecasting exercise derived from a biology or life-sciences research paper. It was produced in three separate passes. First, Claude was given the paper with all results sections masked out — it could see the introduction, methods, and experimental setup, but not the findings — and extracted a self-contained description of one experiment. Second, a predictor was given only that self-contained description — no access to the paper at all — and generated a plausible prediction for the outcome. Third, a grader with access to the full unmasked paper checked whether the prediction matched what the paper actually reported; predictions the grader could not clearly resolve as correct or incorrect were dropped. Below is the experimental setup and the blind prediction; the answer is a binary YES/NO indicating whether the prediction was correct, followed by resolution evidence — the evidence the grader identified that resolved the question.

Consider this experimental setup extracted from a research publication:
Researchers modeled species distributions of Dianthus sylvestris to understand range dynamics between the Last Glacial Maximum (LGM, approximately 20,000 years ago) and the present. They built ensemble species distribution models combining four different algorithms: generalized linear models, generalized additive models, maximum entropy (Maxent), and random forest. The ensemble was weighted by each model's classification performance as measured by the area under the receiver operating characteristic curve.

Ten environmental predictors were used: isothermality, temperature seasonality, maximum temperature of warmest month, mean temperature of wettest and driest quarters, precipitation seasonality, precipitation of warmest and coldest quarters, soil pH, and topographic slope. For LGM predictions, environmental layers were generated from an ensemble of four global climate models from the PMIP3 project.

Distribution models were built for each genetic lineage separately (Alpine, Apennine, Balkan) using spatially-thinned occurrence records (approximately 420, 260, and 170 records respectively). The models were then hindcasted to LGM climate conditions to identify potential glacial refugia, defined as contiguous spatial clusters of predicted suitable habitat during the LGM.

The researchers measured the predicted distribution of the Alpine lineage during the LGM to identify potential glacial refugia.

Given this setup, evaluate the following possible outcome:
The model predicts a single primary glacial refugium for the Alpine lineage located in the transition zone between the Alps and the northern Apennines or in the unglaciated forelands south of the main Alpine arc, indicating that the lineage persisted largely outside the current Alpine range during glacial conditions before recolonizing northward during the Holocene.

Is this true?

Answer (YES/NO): NO